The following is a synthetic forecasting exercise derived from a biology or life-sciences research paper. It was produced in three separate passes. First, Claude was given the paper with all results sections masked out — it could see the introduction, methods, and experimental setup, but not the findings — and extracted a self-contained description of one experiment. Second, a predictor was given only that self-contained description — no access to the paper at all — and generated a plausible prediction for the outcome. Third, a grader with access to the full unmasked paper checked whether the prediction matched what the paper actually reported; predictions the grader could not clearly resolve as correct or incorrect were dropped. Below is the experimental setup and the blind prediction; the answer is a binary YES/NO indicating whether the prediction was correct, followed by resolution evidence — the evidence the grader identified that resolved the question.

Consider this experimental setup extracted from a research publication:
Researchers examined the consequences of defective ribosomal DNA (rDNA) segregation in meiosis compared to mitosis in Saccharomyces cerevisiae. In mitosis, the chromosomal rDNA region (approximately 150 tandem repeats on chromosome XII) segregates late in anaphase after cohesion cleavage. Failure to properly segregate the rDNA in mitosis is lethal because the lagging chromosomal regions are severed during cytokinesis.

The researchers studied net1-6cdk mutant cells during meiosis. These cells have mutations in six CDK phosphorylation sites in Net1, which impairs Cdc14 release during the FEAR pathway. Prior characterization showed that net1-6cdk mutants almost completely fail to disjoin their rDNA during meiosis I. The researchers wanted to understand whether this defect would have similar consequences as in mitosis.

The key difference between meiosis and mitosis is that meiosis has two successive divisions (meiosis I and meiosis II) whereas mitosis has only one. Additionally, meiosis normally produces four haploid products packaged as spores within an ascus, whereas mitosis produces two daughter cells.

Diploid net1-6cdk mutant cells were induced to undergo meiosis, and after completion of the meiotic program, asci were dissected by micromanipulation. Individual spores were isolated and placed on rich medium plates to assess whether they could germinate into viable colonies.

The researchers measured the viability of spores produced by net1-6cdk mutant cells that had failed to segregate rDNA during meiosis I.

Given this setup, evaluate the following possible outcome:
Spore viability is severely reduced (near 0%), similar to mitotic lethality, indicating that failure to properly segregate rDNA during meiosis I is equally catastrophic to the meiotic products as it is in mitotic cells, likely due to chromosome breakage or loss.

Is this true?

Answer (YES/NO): NO